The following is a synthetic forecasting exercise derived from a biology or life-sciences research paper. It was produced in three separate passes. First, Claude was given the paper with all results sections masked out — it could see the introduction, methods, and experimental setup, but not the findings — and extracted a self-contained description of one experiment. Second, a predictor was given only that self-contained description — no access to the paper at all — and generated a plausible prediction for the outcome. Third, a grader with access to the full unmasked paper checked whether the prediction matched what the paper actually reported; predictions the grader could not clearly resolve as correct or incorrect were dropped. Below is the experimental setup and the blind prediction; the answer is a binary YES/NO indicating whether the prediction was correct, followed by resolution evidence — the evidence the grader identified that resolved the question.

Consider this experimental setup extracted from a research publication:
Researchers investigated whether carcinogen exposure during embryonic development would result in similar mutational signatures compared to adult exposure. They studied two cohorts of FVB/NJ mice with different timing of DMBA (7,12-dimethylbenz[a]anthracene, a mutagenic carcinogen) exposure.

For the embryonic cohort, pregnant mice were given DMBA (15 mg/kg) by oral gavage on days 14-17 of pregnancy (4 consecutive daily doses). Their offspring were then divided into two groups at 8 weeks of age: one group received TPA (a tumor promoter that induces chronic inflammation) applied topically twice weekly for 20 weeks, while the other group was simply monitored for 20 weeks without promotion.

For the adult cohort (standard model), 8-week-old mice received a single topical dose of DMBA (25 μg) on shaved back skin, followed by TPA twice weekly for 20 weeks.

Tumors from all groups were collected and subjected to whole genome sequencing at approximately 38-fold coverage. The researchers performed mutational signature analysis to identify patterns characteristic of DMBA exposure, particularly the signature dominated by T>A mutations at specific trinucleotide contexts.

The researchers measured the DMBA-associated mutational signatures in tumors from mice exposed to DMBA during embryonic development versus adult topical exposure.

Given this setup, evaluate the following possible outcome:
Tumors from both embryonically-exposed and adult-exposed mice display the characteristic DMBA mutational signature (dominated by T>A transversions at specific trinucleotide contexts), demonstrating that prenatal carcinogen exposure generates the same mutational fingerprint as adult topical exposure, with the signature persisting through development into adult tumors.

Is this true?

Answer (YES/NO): YES